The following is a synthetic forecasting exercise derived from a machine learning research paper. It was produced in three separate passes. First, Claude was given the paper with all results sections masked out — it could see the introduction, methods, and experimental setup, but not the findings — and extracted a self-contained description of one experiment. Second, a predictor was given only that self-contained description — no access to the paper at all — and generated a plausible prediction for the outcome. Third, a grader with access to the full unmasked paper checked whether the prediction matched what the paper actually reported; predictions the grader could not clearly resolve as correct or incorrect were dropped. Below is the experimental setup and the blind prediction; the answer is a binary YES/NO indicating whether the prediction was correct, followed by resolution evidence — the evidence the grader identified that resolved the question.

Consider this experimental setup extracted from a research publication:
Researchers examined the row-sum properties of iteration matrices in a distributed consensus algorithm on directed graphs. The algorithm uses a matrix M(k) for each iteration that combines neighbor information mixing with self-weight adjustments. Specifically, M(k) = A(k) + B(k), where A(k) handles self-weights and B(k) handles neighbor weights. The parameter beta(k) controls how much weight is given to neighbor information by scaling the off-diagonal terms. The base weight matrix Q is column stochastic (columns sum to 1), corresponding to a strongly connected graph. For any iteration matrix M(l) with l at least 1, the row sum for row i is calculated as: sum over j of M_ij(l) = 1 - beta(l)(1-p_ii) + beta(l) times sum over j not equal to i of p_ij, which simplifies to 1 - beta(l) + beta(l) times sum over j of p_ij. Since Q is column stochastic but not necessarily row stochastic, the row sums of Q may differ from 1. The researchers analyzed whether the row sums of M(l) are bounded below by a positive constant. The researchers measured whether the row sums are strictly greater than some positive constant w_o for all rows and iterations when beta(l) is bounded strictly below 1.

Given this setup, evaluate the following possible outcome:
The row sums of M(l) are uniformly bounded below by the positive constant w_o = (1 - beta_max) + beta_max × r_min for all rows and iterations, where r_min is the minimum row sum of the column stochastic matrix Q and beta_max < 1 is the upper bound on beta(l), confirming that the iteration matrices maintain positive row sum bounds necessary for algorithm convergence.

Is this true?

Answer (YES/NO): NO